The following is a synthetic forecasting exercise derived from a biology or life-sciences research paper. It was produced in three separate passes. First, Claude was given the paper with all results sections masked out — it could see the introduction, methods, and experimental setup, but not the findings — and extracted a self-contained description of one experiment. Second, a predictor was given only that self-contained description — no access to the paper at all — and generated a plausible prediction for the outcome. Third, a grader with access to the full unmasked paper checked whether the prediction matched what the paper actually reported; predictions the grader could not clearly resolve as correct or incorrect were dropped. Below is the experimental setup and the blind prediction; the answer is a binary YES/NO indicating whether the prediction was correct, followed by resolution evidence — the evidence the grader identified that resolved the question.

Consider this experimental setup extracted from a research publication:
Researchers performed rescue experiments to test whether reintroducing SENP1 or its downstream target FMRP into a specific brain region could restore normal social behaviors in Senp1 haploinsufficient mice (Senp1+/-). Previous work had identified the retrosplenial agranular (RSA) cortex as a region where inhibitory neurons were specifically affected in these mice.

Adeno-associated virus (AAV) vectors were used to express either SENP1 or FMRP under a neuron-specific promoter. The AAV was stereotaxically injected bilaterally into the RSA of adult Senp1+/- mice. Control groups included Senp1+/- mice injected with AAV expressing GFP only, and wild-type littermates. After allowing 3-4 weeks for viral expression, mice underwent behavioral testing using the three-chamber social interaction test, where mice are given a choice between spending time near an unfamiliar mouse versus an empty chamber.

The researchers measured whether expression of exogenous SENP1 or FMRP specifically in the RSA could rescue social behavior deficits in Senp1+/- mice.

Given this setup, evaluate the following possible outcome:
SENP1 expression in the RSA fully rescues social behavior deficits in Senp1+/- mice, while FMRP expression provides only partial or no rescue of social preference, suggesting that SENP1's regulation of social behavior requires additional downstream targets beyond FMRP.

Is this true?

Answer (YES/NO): NO